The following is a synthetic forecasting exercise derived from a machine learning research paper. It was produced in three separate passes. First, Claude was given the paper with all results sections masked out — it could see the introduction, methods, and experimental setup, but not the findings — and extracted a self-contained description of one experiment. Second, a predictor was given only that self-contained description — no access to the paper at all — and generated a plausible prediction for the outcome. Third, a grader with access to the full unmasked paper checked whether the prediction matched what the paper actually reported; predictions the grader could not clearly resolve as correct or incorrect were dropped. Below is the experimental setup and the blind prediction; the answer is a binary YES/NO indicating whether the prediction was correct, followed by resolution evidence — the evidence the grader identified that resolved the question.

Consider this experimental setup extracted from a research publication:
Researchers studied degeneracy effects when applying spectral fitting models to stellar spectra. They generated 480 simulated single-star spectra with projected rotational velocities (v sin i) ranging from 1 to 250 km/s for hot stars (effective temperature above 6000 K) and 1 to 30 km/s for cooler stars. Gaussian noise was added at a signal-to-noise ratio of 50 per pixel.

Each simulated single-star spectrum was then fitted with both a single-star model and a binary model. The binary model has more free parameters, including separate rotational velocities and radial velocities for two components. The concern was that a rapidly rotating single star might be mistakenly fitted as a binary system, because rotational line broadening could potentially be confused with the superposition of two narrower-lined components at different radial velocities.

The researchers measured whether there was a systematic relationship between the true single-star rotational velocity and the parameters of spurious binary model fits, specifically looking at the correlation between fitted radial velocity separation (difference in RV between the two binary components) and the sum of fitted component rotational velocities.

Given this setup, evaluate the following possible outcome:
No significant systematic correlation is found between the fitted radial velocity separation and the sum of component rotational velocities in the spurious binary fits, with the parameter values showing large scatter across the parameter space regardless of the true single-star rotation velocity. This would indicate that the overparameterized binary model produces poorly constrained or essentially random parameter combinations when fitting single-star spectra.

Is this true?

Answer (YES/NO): NO